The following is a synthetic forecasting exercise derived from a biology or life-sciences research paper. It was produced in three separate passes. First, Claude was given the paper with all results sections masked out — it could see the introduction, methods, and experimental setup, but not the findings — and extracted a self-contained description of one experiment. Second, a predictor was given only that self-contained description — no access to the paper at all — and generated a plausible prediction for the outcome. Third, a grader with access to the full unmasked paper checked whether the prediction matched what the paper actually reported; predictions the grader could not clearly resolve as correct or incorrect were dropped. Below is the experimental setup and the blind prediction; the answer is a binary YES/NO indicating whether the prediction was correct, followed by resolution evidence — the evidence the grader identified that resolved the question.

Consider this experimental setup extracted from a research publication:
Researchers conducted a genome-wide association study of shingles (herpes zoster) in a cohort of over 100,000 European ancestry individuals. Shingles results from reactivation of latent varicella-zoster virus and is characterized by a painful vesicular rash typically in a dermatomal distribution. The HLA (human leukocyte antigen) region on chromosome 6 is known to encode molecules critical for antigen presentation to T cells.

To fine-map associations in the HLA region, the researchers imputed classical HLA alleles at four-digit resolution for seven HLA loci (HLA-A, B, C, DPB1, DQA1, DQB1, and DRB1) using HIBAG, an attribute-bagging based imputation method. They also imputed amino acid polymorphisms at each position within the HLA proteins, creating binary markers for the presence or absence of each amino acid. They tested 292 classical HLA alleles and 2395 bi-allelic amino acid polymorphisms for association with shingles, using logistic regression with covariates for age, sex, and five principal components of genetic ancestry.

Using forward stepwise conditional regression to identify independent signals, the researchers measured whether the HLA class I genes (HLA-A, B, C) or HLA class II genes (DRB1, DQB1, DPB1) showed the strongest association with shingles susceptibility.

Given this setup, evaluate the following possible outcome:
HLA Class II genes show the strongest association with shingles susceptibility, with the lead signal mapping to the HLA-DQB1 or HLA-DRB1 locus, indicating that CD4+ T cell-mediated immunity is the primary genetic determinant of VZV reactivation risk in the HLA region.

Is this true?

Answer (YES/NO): NO